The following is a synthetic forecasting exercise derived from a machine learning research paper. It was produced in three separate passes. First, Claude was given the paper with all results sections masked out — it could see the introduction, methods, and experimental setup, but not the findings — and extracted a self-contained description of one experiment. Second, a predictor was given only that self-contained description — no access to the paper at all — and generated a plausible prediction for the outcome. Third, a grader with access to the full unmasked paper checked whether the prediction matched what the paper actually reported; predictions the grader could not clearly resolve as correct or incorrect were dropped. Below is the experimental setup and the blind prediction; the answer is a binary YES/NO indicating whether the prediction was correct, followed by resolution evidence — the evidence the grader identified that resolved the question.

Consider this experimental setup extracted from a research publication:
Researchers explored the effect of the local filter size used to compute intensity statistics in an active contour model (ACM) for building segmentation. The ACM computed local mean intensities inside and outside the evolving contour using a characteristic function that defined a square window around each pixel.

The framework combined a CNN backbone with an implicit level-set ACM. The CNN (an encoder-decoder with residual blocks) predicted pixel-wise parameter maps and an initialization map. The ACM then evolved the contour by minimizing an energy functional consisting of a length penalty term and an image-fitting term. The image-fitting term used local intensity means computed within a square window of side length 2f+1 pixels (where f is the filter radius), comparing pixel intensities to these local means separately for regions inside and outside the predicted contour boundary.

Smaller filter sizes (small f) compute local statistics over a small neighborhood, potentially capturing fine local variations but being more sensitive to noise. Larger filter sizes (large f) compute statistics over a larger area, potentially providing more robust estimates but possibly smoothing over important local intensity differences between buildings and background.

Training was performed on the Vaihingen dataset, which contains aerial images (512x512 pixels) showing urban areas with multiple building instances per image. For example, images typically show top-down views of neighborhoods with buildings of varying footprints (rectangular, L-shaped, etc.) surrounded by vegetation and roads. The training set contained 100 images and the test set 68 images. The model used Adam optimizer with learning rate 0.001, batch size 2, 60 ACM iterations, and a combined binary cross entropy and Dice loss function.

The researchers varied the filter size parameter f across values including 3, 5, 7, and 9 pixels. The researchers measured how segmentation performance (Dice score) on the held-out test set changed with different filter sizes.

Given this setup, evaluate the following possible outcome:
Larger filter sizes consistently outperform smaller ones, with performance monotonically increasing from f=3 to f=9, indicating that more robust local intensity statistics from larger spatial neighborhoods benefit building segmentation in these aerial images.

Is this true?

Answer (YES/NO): NO